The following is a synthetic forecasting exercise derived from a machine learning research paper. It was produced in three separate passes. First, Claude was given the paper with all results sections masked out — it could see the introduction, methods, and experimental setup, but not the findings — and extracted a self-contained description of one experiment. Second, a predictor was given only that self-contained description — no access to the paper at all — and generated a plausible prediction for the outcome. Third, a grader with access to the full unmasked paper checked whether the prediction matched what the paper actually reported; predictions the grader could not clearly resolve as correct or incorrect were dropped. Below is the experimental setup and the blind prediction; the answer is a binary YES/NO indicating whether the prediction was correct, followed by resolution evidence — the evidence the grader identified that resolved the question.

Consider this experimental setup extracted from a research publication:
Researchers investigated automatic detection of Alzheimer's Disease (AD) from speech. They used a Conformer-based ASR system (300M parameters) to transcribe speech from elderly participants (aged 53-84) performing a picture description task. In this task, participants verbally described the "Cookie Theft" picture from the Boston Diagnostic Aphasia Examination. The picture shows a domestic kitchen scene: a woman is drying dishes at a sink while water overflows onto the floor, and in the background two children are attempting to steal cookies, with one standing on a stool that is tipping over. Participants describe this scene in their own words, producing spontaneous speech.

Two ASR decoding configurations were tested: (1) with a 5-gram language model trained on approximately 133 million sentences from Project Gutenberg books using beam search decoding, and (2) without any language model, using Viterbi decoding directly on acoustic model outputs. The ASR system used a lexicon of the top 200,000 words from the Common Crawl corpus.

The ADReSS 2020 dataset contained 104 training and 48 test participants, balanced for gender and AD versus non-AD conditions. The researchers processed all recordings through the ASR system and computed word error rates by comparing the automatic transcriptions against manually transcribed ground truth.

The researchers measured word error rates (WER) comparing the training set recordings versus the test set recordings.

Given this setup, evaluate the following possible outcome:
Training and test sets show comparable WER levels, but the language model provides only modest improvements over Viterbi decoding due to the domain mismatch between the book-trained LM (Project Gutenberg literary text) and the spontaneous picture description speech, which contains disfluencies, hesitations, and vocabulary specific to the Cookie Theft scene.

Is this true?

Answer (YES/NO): NO